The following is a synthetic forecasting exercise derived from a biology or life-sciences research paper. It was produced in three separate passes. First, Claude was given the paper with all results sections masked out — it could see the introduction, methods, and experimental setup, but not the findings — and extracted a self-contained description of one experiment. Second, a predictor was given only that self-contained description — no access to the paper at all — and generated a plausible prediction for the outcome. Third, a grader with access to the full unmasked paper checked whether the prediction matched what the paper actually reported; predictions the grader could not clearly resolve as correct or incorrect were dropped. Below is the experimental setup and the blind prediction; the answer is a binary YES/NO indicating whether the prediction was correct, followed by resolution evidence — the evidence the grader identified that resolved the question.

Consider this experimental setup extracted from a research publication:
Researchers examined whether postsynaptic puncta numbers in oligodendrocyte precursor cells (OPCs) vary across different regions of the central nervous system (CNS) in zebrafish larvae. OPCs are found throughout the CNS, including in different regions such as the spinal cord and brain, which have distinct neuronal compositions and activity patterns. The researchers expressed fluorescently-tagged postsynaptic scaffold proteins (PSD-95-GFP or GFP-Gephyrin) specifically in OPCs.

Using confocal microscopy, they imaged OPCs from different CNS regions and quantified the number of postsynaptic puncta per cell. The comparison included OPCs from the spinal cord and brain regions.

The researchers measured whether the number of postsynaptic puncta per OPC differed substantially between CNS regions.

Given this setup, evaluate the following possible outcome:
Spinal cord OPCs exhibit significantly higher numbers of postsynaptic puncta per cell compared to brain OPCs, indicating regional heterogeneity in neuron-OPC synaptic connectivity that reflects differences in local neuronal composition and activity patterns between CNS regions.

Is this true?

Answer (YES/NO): NO